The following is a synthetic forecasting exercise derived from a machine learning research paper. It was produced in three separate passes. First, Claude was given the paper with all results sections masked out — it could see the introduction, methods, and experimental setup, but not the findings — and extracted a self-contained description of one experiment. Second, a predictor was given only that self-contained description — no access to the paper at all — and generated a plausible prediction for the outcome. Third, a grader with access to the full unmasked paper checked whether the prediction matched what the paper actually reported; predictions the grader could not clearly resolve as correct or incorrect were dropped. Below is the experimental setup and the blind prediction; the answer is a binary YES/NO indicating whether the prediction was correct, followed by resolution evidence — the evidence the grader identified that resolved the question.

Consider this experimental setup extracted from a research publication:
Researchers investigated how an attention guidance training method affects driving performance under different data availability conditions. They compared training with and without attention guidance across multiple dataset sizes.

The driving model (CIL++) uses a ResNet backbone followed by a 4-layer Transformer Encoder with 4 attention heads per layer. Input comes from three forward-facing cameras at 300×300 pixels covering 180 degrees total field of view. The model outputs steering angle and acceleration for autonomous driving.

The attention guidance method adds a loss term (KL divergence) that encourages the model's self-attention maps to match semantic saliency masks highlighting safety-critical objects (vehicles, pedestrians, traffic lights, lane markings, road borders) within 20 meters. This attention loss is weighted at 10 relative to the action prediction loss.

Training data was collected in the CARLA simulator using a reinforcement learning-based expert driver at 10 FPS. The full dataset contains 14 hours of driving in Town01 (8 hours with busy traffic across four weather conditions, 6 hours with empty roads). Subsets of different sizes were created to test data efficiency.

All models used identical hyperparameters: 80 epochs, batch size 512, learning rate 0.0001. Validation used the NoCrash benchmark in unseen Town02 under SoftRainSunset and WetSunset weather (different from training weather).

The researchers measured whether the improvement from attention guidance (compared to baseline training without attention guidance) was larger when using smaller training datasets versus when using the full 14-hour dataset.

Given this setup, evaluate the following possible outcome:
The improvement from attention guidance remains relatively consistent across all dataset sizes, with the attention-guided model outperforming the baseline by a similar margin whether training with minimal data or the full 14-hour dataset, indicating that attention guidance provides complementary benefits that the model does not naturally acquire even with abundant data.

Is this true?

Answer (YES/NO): NO